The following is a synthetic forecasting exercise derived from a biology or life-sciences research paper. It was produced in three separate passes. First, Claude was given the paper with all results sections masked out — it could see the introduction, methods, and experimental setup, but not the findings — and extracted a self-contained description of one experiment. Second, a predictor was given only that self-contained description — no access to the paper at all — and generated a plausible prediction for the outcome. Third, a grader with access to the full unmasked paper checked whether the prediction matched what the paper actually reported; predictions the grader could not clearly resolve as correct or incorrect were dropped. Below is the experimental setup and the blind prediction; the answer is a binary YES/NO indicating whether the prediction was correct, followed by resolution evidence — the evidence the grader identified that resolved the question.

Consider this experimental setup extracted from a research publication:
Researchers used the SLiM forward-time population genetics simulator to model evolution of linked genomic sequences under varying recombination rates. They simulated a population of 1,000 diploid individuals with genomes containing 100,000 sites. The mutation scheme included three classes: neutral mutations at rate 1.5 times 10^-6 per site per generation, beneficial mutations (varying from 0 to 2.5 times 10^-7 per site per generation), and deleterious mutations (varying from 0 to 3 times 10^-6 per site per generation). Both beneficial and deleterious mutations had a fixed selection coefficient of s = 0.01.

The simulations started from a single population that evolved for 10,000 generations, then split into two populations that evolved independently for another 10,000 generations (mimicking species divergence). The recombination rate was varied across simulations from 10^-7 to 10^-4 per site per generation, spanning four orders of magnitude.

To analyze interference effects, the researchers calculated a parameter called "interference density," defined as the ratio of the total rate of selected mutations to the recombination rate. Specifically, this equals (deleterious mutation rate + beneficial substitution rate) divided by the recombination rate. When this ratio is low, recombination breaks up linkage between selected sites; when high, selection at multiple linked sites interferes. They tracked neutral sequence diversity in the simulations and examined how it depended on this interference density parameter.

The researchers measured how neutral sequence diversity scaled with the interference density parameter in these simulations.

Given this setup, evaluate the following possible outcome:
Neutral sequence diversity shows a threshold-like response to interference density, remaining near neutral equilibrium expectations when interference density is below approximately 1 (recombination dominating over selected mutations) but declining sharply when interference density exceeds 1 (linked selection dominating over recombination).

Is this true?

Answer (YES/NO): NO